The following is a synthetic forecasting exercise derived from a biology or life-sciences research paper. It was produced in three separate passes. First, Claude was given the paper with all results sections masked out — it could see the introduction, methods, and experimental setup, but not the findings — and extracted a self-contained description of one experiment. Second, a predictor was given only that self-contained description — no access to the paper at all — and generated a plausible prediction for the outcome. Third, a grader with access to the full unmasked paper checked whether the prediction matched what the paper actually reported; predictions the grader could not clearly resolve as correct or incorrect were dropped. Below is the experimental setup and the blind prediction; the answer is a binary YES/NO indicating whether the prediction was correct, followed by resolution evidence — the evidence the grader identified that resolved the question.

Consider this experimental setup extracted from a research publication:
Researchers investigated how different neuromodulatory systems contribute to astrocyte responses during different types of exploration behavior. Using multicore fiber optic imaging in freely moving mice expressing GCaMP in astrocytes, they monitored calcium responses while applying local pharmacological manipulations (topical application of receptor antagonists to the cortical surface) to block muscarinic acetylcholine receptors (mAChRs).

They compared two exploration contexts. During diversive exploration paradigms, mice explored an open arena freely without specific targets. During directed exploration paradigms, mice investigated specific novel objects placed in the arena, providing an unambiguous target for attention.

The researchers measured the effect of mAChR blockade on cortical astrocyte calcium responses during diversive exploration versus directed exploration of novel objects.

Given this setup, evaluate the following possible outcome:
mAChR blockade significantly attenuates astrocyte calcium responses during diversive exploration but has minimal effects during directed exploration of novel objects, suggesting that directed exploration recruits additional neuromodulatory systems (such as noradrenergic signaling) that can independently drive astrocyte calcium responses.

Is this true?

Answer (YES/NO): NO